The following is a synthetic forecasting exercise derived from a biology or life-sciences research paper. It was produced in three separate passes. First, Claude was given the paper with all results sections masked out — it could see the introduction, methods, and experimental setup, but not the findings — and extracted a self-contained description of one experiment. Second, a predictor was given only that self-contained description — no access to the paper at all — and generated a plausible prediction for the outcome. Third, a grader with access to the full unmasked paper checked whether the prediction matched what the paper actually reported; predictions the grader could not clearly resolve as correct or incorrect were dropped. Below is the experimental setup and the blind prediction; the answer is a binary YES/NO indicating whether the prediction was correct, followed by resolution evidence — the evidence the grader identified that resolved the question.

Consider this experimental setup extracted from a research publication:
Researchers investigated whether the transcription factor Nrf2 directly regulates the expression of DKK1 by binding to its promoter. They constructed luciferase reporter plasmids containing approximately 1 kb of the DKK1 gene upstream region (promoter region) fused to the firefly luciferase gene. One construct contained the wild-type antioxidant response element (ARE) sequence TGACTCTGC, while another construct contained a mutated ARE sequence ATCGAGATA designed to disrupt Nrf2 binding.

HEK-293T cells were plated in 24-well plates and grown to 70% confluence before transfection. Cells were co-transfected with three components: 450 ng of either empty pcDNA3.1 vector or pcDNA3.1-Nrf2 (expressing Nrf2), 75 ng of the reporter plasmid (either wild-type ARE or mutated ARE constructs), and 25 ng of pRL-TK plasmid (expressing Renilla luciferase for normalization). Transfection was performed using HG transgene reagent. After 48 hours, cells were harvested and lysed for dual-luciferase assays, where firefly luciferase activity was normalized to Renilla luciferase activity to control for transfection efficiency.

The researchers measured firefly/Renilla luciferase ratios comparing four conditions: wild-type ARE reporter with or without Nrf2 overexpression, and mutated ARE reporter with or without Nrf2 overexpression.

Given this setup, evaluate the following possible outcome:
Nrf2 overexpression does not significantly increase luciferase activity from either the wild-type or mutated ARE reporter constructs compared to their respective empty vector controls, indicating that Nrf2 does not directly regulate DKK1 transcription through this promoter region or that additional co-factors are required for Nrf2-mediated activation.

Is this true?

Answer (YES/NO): NO